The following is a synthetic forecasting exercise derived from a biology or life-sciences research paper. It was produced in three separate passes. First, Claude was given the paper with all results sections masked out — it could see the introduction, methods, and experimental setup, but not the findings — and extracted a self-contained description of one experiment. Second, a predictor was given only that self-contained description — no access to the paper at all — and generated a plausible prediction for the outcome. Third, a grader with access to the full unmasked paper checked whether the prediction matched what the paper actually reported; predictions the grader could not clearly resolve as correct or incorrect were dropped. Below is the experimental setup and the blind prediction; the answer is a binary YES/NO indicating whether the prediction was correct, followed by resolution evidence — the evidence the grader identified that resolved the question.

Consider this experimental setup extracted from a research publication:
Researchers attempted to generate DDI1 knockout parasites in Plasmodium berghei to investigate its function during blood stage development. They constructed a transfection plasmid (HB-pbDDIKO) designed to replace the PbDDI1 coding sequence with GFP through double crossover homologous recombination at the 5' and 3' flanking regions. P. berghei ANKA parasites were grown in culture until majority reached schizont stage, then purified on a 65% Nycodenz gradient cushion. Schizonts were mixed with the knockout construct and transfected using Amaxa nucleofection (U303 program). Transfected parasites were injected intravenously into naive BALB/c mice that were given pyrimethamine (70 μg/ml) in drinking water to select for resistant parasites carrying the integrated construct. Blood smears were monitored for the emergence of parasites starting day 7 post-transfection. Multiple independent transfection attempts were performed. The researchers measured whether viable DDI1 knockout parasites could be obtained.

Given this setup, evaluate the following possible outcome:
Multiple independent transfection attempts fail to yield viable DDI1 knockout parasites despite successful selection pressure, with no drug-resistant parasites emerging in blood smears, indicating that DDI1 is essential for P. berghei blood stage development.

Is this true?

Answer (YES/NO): NO